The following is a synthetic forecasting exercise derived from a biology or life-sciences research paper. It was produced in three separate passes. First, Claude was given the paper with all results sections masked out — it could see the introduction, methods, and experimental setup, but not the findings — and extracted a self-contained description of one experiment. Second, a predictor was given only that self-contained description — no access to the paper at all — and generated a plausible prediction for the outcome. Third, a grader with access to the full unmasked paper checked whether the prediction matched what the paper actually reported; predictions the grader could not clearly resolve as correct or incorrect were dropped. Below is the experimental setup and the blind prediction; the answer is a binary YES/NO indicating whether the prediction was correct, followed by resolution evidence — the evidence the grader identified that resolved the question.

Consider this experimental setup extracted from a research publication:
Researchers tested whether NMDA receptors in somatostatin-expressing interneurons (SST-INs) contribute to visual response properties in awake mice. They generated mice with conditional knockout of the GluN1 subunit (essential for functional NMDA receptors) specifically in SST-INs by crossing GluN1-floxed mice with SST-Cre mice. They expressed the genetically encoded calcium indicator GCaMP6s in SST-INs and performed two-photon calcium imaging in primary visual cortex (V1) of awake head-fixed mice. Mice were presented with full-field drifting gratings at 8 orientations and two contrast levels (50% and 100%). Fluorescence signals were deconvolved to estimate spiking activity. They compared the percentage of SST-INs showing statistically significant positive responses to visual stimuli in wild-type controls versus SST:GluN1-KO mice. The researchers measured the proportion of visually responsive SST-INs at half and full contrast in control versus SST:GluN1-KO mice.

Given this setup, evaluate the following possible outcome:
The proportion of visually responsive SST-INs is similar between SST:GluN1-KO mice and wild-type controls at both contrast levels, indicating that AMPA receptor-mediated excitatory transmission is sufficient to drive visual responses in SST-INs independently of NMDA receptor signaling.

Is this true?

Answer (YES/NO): NO